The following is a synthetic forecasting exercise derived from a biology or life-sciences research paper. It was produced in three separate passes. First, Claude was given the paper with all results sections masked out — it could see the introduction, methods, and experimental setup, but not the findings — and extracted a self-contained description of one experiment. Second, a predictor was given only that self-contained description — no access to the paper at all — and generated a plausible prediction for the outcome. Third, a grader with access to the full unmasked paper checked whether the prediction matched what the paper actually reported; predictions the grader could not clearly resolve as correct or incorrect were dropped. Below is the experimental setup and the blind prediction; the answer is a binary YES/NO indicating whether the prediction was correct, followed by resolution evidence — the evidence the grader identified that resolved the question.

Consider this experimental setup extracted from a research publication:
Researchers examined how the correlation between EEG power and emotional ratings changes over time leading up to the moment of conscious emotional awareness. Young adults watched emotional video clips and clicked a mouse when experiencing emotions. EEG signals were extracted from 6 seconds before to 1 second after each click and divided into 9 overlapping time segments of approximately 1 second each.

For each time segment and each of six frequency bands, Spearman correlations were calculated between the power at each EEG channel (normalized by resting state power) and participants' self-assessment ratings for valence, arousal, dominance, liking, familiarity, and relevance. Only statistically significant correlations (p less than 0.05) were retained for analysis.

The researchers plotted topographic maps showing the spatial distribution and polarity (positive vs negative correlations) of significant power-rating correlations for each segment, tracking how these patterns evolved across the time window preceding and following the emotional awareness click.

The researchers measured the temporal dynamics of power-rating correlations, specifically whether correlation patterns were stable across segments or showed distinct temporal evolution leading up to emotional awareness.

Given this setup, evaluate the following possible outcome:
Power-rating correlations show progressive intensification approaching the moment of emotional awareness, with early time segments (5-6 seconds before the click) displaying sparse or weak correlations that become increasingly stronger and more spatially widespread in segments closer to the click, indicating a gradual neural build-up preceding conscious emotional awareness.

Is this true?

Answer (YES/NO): NO